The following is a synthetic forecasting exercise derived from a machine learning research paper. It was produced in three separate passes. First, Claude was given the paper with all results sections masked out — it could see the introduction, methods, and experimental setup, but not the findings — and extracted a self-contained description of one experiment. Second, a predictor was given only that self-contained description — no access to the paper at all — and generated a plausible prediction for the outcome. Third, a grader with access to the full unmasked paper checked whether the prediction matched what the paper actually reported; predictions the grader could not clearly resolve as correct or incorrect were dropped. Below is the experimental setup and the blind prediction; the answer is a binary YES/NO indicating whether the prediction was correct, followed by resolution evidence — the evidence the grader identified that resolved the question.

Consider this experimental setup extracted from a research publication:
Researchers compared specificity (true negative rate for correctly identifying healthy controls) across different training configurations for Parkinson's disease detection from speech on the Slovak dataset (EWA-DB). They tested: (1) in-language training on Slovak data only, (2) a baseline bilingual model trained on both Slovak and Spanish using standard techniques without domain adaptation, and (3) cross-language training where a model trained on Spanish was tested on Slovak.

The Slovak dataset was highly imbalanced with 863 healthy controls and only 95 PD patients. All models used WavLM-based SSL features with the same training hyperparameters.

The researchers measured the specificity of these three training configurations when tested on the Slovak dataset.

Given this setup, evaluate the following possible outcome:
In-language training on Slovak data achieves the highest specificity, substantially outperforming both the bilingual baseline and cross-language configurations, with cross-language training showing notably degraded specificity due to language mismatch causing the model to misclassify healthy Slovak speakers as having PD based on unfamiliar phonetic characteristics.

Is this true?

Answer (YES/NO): YES